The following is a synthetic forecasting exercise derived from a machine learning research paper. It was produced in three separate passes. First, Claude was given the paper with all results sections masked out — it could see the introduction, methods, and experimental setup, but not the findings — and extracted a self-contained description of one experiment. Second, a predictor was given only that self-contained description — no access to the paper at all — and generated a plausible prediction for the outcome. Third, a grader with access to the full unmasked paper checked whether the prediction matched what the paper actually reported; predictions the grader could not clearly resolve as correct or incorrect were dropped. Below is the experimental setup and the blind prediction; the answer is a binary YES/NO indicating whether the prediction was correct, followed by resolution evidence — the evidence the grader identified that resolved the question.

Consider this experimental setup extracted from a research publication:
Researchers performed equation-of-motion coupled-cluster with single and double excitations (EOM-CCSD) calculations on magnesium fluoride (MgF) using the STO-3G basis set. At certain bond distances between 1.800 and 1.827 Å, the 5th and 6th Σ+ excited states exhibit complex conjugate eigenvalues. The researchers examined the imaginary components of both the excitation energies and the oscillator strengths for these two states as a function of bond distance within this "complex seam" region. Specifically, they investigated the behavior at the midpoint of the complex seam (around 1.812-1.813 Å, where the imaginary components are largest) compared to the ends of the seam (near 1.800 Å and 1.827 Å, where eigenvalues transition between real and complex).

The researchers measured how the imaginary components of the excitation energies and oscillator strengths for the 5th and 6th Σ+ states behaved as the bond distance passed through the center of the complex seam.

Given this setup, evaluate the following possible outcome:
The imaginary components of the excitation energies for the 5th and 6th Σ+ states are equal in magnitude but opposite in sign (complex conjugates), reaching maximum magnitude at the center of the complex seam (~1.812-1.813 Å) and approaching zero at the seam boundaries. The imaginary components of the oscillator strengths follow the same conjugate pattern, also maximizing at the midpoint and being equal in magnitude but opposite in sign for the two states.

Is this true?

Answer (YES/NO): NO